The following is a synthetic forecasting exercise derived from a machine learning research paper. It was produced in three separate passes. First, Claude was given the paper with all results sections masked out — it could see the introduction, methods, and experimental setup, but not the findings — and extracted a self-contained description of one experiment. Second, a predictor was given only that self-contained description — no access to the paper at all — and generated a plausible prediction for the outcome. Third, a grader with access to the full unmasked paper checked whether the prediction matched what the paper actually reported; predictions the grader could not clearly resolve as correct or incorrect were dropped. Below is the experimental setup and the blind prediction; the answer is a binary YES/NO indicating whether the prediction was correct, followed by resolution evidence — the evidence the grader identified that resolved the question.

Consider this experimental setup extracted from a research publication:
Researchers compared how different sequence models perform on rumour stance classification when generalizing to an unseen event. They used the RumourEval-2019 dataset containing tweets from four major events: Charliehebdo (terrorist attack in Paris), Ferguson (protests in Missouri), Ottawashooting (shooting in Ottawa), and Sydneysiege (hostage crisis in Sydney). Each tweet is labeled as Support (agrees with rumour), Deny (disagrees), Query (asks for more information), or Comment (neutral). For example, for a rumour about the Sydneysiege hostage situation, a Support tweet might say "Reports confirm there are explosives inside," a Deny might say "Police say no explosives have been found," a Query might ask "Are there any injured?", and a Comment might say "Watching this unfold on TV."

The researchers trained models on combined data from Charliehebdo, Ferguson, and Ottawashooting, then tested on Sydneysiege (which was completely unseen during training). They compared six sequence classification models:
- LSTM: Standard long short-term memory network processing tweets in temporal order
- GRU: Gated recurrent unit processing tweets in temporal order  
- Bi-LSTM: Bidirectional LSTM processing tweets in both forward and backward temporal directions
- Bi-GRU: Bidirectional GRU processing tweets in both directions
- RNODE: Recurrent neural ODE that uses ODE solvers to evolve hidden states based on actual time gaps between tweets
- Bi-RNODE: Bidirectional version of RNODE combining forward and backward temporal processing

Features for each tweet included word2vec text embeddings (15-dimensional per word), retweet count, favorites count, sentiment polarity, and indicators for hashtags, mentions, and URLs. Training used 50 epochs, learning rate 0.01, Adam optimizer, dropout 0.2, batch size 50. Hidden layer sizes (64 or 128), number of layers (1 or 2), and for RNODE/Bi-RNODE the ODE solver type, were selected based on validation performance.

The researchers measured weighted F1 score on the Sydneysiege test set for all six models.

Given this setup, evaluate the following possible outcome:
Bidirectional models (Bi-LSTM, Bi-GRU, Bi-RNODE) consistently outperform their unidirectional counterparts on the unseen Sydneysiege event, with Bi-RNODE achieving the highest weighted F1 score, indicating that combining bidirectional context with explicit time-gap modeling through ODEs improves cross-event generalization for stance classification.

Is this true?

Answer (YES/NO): NO